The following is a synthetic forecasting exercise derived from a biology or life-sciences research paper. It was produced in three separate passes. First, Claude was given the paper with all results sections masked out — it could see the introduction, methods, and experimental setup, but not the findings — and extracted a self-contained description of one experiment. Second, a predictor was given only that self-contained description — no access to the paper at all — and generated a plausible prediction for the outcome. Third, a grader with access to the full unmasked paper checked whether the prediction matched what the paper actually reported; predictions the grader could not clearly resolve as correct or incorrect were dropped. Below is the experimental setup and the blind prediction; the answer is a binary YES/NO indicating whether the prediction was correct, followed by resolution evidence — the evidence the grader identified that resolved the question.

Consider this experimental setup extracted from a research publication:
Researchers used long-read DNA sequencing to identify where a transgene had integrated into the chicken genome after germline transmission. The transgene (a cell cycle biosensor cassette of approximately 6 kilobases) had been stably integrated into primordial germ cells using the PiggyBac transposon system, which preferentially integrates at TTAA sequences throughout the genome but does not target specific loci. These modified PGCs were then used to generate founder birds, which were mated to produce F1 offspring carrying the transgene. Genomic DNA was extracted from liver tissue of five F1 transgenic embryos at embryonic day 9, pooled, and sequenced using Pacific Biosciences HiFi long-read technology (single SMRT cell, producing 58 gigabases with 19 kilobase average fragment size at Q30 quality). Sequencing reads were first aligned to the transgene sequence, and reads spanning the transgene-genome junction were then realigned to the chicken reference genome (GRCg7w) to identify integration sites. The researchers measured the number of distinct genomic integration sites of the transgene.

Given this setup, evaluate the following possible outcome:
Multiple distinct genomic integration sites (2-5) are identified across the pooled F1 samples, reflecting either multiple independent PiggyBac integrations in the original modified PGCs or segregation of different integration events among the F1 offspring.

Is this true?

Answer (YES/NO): YES